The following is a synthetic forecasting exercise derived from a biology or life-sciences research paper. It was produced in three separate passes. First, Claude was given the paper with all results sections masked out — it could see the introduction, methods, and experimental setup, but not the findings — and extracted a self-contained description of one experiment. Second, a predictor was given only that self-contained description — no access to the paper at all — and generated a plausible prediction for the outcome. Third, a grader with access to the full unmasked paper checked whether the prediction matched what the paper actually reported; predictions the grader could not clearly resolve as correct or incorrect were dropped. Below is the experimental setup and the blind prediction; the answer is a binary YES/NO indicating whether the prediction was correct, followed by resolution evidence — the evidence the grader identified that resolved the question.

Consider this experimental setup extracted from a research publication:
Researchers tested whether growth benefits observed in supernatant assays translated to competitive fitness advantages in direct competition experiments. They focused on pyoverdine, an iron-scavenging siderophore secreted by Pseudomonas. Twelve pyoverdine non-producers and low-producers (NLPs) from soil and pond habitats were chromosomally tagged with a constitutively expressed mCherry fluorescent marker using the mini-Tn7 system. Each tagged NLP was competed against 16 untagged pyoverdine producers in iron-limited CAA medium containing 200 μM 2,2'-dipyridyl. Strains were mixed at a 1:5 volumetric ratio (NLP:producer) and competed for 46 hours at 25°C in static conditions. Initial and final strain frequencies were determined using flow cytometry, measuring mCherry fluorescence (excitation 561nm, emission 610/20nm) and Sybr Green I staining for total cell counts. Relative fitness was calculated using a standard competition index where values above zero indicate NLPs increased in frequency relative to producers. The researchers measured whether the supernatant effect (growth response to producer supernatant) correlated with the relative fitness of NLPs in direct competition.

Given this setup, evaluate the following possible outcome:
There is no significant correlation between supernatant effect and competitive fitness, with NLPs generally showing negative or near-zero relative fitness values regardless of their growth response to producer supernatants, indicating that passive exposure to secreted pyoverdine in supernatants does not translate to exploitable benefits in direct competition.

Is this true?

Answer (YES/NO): NO